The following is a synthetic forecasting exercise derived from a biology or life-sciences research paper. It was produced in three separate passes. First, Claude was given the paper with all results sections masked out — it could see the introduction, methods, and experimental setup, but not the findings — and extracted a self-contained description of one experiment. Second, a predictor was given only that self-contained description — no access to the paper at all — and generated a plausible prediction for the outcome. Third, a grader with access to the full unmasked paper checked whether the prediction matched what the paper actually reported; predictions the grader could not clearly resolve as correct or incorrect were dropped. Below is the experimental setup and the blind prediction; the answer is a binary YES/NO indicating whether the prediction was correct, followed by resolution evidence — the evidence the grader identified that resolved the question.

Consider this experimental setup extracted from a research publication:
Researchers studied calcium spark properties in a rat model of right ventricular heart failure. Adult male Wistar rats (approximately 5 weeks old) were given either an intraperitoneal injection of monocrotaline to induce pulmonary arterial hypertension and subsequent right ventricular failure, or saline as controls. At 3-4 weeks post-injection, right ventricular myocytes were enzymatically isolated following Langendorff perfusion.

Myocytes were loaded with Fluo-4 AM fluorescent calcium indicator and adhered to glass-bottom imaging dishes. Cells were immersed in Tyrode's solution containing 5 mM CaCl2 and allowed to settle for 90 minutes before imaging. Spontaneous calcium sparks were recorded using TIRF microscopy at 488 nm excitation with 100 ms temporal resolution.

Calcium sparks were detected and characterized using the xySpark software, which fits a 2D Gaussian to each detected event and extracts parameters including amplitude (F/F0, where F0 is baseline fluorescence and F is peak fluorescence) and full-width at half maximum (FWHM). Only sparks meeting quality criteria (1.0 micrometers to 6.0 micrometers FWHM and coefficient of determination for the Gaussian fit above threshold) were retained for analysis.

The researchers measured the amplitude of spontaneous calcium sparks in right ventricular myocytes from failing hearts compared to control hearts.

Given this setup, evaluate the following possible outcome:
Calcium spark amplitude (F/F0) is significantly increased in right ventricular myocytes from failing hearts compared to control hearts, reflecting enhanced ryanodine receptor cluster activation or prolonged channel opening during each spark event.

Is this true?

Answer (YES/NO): YES